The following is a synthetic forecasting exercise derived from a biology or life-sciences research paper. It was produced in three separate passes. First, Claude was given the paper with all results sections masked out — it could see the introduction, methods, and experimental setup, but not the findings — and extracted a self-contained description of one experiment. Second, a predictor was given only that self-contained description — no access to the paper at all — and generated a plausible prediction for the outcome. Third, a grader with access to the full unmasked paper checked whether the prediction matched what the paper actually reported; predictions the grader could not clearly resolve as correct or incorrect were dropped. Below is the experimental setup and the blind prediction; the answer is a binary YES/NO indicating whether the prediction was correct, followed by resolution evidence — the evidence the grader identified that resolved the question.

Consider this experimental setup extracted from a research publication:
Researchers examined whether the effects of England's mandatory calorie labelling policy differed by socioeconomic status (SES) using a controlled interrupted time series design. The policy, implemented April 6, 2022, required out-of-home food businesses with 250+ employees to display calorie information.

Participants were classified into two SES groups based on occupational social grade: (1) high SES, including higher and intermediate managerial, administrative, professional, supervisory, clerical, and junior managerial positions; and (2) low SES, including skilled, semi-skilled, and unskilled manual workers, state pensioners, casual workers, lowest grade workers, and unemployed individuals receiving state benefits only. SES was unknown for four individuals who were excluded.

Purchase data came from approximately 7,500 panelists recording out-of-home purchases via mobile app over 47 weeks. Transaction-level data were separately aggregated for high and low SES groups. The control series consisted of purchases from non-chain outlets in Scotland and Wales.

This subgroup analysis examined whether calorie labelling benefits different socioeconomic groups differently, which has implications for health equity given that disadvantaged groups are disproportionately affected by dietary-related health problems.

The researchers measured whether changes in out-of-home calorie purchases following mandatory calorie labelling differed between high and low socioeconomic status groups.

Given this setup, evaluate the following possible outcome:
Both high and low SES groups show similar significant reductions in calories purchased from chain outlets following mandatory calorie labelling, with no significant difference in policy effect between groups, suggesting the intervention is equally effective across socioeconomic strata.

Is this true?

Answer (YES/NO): NO